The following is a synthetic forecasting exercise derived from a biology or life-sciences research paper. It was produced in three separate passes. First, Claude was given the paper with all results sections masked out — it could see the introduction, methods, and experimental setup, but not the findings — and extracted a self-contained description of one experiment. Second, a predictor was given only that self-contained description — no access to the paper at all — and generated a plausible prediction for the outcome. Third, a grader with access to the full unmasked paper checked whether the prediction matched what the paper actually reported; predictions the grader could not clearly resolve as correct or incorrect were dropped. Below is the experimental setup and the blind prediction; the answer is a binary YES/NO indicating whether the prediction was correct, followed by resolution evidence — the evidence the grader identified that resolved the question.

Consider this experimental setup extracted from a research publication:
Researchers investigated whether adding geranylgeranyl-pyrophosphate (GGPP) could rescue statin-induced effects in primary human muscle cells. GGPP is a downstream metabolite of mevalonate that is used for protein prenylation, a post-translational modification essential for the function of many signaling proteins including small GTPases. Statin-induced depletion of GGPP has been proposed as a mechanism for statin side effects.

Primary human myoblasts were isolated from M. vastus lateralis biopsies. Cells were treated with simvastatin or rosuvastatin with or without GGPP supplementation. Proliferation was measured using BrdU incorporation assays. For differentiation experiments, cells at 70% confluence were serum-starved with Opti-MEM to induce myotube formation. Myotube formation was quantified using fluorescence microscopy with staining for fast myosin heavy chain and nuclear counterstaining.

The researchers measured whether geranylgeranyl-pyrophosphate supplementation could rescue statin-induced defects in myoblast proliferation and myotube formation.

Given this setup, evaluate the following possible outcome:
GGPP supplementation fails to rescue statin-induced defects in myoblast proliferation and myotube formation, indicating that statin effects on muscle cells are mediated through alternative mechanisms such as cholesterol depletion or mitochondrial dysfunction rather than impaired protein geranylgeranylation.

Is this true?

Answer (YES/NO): NO